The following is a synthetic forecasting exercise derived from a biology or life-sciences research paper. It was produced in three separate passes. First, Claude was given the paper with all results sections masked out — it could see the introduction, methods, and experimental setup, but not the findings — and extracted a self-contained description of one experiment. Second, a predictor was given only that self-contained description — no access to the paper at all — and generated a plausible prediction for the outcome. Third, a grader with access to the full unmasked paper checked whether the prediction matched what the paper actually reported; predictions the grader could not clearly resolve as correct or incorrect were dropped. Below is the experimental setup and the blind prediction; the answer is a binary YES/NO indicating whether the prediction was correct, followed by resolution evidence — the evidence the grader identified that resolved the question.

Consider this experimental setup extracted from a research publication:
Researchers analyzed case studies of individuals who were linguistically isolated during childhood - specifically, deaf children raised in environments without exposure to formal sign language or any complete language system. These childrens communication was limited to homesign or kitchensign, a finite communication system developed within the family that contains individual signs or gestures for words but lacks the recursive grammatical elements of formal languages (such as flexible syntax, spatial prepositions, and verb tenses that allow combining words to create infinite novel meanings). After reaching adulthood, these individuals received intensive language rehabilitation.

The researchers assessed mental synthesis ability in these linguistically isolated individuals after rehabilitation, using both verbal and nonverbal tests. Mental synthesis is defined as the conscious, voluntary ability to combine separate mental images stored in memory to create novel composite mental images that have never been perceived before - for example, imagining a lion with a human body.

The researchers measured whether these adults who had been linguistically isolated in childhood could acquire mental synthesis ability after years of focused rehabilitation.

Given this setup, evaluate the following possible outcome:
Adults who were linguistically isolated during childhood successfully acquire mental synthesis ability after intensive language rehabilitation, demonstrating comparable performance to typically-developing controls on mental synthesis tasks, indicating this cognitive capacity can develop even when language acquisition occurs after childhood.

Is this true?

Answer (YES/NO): NO